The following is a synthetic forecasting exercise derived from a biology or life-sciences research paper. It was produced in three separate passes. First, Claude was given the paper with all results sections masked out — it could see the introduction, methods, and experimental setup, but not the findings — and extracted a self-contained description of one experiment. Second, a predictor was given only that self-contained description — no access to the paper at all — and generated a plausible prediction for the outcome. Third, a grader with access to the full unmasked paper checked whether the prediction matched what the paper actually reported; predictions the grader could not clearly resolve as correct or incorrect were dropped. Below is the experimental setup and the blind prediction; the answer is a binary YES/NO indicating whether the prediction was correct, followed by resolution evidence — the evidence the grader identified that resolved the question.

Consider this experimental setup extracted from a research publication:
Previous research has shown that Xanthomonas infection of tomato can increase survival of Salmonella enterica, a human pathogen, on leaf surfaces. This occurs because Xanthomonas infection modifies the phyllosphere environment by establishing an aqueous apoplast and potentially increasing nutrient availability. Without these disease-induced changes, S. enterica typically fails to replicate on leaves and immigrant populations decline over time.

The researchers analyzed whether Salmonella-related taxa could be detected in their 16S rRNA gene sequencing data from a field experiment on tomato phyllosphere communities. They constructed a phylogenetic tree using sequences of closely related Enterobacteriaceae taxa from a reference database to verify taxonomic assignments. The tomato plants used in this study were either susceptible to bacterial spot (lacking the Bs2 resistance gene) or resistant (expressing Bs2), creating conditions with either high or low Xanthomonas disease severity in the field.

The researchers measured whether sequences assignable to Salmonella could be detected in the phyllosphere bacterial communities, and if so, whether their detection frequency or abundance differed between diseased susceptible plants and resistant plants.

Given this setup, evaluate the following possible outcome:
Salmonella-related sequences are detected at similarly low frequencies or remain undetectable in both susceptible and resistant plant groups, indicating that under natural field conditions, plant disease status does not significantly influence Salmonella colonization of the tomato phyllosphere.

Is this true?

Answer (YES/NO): NO